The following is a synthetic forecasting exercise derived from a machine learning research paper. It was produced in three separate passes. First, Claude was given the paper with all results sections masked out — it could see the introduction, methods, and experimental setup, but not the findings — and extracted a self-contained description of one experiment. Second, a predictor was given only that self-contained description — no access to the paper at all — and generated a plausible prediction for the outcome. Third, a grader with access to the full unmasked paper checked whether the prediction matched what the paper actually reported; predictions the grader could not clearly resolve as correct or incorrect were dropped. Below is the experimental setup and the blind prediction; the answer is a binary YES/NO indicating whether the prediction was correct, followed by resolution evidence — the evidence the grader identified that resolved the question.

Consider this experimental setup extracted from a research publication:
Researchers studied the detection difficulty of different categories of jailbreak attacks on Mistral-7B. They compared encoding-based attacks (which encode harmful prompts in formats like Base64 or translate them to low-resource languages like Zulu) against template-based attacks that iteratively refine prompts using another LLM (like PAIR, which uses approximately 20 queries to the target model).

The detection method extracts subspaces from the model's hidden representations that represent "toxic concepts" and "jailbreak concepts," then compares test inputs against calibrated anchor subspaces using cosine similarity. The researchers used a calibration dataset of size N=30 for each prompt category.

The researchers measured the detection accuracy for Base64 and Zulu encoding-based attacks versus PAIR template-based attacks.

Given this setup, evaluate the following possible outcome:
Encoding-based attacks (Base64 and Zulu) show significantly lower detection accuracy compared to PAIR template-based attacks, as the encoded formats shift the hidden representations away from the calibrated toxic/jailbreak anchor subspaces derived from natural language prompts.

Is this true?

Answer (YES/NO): NO